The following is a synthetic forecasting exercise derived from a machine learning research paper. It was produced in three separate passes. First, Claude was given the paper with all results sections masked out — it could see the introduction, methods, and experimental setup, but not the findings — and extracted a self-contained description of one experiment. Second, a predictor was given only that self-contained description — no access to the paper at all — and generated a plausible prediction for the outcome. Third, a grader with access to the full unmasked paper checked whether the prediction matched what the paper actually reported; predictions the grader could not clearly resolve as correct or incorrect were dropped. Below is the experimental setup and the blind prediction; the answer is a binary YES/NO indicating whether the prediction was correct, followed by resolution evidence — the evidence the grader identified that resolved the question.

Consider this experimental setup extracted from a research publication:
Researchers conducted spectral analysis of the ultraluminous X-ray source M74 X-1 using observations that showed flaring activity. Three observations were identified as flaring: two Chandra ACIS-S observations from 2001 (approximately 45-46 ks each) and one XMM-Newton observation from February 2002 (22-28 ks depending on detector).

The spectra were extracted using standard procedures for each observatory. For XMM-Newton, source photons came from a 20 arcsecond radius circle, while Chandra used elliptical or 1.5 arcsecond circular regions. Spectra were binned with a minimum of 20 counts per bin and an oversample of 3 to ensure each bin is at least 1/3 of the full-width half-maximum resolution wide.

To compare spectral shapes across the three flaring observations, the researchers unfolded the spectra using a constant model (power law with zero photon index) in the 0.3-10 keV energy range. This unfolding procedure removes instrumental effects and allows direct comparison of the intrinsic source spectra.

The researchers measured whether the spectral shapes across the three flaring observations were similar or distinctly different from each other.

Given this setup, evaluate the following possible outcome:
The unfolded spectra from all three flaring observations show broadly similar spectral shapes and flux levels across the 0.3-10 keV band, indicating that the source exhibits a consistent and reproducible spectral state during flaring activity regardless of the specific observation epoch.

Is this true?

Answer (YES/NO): NO